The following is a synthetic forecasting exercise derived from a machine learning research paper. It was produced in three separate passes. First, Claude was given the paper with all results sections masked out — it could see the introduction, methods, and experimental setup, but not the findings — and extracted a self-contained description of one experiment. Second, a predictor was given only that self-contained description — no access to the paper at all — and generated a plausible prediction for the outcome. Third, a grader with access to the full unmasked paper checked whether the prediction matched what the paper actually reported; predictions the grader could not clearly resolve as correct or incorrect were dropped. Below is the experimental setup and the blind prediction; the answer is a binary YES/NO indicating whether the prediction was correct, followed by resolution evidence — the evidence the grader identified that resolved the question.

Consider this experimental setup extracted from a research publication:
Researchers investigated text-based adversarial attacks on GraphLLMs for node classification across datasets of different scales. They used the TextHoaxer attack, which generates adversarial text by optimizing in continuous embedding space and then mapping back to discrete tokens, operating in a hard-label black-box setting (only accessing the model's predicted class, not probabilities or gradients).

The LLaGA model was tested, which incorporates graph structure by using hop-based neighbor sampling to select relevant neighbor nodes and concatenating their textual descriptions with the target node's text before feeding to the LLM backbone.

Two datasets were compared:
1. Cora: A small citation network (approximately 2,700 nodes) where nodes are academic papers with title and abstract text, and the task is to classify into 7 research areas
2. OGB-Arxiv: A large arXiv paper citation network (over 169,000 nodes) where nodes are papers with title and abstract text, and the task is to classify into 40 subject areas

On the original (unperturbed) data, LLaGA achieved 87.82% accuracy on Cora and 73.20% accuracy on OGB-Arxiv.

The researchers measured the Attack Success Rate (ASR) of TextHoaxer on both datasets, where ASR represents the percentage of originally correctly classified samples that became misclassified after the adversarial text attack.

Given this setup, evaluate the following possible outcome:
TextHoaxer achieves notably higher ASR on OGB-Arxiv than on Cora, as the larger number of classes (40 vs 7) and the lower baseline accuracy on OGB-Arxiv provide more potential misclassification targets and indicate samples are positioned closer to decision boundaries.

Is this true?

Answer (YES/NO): NO